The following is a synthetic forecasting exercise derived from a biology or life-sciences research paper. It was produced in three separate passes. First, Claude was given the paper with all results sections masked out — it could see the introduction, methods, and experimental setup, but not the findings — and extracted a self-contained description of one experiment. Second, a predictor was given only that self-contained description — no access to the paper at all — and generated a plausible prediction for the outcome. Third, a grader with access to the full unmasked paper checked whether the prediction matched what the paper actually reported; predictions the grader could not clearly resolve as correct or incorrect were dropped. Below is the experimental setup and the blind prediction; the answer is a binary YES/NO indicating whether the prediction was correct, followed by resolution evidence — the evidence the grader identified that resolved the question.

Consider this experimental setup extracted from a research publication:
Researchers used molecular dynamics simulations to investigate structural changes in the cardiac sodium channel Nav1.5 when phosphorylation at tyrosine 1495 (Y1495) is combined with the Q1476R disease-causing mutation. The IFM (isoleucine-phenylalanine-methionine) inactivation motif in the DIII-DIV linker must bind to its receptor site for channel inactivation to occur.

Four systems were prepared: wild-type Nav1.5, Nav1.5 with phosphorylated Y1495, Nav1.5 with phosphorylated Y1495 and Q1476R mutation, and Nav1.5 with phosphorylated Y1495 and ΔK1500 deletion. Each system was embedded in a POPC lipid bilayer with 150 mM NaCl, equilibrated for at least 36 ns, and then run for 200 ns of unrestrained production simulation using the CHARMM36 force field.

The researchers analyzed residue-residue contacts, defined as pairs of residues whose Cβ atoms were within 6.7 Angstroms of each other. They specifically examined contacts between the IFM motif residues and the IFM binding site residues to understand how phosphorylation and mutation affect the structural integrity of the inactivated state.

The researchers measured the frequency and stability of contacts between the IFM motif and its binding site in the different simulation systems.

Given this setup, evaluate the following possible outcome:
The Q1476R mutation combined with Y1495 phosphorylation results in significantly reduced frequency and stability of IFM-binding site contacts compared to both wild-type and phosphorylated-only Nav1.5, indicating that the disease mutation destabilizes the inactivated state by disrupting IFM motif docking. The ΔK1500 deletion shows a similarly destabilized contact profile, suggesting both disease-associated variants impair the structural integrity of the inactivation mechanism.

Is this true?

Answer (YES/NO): NO